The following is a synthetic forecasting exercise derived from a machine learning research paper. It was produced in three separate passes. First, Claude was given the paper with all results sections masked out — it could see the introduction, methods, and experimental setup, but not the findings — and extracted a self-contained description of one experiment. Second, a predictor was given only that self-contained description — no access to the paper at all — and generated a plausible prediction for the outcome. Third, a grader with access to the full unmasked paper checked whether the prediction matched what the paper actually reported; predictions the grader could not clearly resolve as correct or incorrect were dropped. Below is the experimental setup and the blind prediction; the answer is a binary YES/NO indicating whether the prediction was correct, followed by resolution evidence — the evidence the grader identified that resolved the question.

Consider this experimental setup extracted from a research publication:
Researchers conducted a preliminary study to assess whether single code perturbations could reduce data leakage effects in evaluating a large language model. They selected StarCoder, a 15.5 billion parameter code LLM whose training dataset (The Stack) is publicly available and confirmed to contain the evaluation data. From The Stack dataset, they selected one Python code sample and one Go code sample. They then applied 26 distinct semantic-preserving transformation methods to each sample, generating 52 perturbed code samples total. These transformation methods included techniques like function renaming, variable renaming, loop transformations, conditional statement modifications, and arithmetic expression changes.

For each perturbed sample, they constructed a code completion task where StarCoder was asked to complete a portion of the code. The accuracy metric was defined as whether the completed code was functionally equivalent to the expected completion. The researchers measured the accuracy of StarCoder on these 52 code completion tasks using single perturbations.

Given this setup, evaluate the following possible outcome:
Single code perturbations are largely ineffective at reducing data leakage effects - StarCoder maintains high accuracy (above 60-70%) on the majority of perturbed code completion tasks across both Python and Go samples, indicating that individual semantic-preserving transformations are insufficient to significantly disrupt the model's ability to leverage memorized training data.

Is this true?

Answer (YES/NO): YES